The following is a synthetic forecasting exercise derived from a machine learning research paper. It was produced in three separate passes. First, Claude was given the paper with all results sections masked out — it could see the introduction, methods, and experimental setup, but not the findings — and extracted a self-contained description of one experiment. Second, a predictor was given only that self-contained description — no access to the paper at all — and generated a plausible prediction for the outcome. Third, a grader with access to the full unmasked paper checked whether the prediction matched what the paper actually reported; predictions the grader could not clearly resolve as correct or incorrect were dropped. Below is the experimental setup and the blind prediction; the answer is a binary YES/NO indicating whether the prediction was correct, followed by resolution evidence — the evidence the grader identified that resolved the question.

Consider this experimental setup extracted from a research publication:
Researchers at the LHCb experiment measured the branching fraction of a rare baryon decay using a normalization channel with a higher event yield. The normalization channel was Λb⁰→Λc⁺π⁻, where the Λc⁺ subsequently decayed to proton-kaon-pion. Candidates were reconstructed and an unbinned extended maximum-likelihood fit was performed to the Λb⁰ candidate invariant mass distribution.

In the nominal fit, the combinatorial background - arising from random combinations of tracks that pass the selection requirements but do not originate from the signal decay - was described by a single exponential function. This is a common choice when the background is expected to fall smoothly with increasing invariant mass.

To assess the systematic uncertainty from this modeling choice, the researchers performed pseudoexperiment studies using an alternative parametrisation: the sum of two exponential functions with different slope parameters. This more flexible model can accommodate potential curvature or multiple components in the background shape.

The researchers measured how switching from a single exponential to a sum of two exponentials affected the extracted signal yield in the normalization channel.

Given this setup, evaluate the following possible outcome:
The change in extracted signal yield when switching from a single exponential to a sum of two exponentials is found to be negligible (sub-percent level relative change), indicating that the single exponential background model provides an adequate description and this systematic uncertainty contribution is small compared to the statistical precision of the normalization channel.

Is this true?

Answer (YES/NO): YES